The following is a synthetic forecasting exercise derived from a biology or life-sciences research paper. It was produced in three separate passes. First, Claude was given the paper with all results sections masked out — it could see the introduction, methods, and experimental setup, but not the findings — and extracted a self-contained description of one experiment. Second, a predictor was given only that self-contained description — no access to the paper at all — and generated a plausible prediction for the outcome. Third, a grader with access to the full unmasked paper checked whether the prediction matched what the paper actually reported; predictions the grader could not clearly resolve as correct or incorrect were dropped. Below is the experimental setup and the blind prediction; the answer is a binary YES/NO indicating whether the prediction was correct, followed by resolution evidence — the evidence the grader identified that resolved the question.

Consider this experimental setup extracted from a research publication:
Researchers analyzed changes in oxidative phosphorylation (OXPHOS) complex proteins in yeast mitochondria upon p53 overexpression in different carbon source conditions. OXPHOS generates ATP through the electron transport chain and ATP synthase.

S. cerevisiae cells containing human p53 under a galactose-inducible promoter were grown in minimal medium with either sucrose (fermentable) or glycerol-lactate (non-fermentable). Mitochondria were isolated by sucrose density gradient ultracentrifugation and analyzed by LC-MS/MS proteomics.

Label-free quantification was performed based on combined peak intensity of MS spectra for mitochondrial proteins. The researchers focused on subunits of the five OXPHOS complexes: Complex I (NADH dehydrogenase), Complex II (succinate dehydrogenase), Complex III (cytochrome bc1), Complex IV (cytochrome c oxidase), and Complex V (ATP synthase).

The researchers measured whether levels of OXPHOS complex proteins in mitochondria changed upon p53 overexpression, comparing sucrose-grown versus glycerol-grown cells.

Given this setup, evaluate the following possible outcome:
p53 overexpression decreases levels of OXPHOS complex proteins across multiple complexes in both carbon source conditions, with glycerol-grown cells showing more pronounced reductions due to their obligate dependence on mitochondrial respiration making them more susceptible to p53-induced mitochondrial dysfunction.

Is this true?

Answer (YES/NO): NO